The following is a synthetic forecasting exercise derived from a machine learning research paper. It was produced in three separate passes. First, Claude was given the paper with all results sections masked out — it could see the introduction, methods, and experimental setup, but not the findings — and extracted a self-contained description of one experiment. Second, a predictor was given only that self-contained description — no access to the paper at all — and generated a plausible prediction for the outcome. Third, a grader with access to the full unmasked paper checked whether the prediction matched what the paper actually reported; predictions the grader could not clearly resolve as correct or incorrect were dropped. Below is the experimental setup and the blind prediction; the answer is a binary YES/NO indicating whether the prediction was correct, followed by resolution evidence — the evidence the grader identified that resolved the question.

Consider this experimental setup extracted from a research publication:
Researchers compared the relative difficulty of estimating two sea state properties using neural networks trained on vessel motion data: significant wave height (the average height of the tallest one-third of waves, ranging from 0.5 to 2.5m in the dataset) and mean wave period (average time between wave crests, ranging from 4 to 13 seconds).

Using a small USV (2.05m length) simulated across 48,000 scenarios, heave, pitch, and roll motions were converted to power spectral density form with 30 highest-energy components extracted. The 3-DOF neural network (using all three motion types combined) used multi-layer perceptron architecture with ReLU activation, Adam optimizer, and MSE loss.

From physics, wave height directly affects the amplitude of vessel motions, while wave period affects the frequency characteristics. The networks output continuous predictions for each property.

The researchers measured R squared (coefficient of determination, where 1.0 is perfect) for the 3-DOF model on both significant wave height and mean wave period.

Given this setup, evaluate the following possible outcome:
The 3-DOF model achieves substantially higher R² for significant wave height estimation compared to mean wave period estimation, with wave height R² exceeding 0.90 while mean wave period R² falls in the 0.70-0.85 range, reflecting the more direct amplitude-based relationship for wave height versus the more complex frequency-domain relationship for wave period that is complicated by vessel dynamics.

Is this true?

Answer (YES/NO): NO